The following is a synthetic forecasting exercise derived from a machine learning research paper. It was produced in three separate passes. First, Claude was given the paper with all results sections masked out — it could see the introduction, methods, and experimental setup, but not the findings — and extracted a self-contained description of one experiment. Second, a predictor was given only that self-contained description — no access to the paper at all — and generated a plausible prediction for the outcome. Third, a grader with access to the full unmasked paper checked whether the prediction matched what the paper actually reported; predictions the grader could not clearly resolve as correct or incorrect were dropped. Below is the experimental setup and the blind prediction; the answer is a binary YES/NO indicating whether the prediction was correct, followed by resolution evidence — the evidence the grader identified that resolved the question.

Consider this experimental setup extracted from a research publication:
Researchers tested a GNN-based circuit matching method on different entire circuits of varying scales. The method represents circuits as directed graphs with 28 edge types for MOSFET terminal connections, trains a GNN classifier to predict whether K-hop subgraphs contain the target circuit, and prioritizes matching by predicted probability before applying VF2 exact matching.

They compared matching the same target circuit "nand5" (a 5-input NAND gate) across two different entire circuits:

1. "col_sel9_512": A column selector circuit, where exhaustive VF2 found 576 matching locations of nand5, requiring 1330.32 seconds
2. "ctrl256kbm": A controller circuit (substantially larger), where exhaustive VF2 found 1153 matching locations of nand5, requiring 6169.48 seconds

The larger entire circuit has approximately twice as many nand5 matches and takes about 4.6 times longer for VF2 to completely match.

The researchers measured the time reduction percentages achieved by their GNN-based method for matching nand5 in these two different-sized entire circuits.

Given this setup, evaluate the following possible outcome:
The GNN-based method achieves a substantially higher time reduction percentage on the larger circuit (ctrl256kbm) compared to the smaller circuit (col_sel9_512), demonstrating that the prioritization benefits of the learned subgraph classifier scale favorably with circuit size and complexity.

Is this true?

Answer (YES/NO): YES